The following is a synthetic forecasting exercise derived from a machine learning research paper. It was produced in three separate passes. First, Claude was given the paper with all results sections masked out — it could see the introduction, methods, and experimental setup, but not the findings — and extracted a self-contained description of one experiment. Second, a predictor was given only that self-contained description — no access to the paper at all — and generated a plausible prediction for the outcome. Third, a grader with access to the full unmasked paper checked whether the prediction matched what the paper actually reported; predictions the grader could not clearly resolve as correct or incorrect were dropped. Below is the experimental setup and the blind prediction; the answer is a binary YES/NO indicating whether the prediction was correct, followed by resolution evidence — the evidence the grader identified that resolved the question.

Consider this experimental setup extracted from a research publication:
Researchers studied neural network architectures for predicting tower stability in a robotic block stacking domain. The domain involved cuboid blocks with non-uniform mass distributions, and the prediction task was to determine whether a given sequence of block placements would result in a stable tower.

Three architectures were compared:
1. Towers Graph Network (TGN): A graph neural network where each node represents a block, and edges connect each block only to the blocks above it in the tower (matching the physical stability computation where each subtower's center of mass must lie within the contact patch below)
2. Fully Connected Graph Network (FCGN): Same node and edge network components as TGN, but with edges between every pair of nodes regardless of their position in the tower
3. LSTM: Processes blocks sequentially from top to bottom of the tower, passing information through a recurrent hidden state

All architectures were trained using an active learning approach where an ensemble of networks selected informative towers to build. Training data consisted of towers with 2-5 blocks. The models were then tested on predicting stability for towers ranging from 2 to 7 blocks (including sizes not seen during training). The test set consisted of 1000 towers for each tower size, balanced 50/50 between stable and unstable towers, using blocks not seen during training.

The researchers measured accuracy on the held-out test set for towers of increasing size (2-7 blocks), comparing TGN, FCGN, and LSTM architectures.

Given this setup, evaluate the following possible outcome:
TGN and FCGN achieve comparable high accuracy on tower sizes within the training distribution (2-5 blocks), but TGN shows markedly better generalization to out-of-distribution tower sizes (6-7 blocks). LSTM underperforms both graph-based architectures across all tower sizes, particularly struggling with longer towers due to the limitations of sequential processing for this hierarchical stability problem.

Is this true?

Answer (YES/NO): NO